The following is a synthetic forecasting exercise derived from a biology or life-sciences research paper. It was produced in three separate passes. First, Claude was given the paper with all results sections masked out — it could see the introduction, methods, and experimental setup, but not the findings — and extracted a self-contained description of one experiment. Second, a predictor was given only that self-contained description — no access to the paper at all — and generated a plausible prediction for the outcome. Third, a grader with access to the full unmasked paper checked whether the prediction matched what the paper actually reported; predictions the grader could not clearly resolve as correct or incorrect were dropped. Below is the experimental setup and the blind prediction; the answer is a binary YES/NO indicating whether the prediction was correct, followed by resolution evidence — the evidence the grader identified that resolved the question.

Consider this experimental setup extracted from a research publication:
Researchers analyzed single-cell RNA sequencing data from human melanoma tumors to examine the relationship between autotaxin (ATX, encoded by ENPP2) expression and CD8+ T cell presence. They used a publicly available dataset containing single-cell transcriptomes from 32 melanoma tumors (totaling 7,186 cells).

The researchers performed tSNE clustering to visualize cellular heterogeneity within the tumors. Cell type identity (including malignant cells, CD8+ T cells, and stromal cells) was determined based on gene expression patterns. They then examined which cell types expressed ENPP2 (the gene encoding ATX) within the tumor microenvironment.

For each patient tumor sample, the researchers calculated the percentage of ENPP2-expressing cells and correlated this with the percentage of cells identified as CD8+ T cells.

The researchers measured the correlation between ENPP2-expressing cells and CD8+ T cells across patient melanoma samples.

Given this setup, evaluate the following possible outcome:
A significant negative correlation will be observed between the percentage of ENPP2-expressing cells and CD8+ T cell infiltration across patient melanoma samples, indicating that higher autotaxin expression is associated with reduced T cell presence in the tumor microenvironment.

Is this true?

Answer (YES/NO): YES